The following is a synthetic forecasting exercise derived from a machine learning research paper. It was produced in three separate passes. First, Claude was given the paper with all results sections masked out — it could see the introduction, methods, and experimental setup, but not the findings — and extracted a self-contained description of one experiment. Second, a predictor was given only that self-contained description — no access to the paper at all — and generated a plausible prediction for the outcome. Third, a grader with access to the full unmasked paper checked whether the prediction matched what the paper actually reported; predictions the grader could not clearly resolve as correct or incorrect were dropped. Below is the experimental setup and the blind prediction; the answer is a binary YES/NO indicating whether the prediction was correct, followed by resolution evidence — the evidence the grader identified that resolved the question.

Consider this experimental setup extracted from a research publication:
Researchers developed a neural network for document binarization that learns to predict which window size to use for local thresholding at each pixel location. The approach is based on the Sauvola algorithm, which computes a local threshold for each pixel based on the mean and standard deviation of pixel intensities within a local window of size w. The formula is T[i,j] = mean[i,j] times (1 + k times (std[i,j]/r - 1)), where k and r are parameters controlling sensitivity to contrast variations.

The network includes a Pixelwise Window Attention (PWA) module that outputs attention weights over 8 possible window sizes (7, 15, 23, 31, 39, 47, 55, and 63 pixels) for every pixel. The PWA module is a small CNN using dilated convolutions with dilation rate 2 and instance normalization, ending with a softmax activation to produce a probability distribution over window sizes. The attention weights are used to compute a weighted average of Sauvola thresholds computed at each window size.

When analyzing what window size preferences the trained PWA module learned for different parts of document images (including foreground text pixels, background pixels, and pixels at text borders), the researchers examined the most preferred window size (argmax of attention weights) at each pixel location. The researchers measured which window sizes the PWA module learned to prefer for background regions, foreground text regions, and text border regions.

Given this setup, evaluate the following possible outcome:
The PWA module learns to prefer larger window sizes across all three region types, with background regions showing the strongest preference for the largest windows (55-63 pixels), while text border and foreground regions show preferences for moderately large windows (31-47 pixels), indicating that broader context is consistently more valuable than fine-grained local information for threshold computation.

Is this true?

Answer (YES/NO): NO